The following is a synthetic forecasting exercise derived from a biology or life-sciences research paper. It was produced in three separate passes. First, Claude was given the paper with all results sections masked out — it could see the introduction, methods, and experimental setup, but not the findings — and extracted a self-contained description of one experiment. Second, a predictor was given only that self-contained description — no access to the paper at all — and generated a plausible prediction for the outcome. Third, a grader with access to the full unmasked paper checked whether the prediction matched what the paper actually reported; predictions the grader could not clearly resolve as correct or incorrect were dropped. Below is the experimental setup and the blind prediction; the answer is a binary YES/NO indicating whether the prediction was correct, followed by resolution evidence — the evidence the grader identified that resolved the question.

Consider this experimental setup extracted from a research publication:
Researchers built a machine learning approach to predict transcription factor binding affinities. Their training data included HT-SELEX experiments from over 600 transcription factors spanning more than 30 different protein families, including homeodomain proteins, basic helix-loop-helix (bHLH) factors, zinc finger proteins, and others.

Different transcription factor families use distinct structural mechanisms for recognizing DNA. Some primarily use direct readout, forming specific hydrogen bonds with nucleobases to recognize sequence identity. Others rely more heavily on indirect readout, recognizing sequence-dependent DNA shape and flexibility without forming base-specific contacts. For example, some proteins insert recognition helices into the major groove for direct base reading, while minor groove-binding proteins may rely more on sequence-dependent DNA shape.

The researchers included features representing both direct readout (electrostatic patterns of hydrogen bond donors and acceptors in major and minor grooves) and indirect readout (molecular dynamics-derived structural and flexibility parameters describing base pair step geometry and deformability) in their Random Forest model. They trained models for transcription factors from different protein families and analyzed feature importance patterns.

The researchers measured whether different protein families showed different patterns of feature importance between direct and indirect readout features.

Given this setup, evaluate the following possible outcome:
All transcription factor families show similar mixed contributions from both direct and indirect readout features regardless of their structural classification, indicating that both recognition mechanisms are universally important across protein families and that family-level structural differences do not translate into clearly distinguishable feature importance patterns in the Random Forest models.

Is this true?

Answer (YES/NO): NO